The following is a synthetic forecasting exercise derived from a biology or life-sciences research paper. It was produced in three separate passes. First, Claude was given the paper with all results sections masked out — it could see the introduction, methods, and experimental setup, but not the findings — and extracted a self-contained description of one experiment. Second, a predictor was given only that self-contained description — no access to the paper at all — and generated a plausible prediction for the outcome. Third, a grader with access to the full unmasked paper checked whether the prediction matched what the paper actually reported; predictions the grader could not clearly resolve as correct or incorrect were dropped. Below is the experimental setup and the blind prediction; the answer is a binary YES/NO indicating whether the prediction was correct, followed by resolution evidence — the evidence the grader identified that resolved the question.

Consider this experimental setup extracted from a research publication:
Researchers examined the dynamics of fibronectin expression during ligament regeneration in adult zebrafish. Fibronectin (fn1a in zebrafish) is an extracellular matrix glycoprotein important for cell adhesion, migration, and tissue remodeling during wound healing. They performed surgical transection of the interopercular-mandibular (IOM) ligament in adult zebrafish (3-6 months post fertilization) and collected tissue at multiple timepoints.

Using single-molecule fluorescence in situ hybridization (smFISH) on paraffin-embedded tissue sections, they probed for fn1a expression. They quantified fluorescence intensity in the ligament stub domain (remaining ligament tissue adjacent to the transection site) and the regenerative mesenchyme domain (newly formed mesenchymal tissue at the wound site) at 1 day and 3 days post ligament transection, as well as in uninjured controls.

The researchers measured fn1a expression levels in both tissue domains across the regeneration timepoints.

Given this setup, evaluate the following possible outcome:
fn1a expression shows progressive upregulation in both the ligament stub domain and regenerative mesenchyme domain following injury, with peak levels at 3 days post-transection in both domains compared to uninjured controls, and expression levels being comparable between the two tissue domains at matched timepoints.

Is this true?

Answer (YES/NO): NO